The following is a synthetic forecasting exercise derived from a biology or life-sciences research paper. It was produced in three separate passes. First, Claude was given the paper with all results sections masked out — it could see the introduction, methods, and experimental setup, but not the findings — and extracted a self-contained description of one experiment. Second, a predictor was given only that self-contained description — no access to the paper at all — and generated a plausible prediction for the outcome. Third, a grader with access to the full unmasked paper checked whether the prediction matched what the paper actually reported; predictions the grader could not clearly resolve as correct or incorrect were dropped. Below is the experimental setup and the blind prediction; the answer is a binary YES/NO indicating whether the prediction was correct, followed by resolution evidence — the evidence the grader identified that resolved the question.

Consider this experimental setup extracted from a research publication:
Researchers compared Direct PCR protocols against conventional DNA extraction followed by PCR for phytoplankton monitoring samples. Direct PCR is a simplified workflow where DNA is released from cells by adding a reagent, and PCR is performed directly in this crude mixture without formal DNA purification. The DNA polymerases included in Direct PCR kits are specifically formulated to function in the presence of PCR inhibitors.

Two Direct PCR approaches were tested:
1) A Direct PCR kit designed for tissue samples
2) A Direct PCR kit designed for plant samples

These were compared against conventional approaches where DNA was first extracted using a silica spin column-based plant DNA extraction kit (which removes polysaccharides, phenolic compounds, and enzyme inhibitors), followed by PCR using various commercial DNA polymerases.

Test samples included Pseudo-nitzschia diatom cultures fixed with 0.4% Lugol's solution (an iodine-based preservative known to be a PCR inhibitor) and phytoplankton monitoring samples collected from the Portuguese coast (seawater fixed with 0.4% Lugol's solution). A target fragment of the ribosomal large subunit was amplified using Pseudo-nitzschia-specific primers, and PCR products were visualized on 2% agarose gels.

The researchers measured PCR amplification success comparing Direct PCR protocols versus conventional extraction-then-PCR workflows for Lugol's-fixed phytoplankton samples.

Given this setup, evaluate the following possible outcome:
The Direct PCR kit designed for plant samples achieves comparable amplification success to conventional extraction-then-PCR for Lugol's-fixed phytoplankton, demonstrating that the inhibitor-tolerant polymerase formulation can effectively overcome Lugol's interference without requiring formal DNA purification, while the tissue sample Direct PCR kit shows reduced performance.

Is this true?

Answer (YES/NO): NO